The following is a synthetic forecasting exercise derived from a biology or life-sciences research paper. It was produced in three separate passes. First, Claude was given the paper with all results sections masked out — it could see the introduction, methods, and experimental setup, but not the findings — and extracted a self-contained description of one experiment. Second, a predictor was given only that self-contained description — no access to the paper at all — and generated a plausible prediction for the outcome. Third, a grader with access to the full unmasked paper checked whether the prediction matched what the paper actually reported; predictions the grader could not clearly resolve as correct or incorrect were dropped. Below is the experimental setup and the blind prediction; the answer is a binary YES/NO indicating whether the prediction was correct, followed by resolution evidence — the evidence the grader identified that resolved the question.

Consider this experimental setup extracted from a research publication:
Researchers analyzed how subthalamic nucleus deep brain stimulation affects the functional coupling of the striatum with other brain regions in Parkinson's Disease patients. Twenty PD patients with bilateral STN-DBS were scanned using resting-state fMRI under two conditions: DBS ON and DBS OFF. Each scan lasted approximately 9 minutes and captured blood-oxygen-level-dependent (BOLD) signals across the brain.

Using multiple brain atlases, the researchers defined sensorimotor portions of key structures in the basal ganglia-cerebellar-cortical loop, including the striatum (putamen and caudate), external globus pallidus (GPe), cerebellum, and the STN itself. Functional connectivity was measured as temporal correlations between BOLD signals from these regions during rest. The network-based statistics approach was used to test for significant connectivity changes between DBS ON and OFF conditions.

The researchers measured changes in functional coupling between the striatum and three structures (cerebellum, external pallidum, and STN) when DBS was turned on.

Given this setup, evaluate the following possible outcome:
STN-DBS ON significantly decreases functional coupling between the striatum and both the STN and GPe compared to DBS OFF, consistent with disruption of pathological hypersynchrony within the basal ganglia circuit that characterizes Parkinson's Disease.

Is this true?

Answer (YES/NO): NO